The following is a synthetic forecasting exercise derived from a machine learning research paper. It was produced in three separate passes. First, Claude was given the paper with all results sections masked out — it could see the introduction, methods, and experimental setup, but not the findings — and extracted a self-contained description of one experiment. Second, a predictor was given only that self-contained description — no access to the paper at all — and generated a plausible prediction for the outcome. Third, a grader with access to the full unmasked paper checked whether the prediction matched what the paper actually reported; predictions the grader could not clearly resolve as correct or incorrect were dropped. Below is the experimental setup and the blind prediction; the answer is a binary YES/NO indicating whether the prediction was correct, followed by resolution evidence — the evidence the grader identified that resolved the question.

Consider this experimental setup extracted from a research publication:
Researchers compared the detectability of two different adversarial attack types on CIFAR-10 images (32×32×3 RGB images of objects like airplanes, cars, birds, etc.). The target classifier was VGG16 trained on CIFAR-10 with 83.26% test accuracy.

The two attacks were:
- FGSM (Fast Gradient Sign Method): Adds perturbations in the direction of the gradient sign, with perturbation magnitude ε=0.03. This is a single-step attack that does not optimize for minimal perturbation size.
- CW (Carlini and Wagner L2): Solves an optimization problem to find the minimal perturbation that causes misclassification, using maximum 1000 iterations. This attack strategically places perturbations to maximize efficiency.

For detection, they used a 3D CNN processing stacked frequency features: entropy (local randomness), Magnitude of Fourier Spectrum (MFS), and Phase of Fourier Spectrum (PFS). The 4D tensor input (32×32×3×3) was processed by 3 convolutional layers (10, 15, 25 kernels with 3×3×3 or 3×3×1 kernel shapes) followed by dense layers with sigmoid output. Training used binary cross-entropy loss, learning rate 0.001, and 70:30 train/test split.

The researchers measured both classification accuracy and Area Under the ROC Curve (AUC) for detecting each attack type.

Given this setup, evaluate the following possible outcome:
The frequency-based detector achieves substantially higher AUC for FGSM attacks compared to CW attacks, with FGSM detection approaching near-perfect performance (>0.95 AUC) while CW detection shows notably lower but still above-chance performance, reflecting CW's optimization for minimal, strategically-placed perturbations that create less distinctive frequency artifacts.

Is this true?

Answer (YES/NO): YES